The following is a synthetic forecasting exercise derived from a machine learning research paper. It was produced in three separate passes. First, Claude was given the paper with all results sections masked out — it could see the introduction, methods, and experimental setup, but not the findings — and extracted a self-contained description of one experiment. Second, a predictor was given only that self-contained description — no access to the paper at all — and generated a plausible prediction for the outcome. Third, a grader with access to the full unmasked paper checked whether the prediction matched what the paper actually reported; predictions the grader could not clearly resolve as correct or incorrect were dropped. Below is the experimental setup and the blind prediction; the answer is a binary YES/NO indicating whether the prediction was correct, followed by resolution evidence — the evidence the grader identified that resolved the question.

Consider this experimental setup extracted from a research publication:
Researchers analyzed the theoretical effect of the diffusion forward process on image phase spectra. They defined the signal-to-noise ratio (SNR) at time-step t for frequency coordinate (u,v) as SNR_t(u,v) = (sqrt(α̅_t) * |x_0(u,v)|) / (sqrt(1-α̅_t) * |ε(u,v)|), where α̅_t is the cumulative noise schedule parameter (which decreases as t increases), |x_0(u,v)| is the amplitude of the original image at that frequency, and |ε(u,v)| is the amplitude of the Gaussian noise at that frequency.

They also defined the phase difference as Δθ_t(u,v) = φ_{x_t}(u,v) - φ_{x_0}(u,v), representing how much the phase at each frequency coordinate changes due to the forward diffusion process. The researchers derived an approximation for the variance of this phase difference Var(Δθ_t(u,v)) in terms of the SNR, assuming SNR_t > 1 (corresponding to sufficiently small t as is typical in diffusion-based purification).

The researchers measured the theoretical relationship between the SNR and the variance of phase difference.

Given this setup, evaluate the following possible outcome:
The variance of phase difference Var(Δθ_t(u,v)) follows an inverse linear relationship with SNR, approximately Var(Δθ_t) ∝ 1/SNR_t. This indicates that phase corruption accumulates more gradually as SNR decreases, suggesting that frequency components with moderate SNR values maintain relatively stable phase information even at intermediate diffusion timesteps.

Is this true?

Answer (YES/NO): NO